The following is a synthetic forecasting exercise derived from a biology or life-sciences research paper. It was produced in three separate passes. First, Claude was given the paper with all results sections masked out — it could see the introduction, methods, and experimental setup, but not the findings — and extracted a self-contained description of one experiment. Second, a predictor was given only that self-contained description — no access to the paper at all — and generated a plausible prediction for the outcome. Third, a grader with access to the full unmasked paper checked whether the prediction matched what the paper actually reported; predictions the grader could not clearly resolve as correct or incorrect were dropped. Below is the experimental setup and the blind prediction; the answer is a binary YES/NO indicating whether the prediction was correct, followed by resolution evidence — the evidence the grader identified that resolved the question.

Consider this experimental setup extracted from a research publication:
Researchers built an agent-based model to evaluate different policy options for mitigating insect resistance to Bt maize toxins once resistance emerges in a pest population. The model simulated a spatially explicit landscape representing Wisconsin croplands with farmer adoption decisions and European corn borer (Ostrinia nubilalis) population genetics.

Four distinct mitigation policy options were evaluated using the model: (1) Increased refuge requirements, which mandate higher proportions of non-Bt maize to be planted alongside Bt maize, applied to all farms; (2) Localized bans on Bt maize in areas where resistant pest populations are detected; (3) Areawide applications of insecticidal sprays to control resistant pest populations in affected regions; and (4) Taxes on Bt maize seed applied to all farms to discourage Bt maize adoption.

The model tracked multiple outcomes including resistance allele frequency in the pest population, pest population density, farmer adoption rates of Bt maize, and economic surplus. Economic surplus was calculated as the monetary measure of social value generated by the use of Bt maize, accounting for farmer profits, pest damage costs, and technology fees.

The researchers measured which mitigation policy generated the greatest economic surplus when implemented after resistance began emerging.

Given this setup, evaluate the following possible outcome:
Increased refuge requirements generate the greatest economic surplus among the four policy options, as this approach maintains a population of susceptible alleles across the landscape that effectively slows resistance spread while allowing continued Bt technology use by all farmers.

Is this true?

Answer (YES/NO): YES